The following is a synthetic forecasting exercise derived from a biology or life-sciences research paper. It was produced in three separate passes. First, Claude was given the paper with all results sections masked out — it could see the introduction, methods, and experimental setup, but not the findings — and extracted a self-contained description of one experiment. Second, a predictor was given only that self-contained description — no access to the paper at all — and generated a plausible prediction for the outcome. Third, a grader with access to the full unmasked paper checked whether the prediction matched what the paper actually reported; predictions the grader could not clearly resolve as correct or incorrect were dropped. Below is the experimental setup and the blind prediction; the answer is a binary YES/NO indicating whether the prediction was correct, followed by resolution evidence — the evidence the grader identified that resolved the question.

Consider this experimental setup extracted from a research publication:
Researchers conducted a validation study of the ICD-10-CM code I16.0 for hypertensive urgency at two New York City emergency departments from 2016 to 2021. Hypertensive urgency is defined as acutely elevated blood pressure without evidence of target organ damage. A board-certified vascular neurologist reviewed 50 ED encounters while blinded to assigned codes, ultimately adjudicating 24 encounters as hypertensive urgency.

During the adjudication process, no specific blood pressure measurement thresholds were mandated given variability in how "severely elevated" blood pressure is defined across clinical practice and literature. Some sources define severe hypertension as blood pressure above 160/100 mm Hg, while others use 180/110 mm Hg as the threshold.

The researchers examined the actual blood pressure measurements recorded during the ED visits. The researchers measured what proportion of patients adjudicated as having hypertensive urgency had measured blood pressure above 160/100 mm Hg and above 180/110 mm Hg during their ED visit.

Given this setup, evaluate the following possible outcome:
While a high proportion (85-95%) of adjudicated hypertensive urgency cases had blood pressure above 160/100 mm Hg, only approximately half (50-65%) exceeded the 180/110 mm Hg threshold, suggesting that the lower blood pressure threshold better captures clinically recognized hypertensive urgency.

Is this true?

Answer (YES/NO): YES